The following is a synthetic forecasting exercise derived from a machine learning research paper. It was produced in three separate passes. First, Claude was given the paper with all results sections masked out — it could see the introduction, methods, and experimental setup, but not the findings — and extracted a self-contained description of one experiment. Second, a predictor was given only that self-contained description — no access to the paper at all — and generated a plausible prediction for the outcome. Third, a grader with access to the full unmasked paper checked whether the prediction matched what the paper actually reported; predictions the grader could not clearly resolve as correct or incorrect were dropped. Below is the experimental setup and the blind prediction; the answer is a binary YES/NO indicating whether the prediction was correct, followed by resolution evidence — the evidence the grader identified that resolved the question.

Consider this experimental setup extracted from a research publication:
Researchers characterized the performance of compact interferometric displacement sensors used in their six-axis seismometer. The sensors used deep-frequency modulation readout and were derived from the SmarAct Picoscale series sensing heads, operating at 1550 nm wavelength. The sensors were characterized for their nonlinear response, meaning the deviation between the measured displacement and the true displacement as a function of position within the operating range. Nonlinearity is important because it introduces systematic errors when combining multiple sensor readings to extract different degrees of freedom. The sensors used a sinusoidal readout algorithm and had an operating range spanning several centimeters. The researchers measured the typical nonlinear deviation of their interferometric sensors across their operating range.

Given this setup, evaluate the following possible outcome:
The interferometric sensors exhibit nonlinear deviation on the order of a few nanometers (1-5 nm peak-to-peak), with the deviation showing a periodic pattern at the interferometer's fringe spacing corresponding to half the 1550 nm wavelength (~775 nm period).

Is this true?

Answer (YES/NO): NO